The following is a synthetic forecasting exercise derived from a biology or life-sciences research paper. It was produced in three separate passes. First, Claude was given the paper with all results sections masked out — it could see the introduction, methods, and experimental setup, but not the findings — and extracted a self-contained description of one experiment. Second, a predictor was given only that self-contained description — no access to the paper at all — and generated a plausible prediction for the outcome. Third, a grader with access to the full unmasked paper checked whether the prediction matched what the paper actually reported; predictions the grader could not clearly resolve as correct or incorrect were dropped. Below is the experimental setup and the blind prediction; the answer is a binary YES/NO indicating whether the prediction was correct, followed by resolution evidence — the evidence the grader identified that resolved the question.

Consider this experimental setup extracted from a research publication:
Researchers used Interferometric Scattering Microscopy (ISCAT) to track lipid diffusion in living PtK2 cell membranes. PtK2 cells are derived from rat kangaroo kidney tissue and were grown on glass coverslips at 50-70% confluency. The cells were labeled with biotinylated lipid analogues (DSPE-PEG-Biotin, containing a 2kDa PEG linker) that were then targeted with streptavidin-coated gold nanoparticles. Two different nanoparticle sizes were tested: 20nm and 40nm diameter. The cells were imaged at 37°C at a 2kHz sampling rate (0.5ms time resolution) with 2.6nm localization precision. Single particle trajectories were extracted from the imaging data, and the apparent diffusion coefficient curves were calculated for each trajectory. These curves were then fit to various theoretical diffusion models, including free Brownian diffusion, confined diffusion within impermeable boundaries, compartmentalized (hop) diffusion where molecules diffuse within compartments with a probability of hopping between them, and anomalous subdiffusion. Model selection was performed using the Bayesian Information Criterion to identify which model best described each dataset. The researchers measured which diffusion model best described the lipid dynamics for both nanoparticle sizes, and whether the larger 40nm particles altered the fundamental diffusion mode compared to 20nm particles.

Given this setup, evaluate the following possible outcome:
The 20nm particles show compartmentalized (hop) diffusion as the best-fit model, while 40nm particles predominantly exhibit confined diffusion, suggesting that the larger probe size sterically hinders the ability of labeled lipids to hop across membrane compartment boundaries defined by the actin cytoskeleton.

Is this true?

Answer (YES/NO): NO